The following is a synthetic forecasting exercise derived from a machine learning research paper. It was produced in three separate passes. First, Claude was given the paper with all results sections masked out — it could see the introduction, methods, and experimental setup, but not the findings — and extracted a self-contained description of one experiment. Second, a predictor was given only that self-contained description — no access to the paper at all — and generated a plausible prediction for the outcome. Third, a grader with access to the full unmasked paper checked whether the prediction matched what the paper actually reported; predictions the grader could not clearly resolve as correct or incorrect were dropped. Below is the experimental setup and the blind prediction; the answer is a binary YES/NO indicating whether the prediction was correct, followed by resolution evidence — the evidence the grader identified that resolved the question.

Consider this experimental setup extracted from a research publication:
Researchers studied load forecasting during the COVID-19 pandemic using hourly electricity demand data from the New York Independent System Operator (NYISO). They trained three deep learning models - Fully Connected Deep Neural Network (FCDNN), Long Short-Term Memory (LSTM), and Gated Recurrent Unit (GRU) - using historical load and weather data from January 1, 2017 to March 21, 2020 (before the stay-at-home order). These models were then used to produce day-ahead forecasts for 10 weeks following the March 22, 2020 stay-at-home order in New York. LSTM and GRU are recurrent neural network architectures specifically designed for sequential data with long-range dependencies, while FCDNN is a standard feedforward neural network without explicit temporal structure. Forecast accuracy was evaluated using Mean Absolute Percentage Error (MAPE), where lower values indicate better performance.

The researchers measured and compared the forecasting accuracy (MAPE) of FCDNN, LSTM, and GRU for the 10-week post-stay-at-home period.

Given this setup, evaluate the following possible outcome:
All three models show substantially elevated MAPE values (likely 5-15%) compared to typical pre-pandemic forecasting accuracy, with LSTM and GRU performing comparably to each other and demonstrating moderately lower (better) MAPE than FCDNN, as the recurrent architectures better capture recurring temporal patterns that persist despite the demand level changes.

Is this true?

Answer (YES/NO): NO